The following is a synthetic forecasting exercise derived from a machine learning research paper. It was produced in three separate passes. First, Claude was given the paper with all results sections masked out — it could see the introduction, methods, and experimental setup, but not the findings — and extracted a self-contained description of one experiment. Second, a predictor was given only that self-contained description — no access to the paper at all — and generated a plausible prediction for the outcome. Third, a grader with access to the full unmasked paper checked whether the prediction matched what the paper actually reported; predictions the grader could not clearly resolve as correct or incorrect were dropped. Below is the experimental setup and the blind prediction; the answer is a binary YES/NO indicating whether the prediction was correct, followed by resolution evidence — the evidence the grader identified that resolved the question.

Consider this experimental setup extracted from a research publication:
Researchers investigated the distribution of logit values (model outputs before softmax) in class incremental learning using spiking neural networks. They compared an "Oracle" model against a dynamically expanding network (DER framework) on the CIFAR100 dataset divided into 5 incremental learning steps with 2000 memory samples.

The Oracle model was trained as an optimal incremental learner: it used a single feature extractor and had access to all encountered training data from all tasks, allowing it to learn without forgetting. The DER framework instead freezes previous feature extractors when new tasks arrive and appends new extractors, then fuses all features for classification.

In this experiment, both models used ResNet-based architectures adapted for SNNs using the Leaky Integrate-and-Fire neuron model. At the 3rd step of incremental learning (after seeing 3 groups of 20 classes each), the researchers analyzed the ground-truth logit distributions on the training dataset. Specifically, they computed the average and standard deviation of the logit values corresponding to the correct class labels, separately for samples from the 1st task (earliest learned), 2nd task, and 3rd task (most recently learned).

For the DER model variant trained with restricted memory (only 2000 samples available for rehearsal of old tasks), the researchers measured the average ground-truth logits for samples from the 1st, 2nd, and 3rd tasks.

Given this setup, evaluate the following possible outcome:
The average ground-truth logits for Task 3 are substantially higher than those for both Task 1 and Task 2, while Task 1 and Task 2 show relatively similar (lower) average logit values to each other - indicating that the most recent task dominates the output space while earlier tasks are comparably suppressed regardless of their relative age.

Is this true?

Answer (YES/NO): YES